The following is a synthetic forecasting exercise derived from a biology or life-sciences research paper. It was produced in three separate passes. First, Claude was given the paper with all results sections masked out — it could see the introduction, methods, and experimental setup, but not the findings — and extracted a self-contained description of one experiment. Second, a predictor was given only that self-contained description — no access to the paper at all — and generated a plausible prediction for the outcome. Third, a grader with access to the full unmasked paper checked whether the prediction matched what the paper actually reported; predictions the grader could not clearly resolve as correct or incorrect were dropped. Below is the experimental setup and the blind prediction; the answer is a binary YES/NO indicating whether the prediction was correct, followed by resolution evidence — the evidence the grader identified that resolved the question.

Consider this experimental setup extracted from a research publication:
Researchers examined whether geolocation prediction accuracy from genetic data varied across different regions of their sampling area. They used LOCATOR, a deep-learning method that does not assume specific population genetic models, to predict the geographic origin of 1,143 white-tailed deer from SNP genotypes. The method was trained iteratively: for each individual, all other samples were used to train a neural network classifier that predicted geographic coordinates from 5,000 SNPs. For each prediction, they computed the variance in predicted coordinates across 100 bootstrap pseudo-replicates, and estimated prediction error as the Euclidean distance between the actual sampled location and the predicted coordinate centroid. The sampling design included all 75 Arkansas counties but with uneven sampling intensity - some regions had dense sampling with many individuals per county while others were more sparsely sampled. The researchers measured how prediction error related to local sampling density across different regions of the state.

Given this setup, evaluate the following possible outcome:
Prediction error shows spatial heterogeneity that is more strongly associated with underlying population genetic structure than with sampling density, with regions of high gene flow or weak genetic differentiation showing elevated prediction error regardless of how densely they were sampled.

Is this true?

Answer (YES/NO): NO